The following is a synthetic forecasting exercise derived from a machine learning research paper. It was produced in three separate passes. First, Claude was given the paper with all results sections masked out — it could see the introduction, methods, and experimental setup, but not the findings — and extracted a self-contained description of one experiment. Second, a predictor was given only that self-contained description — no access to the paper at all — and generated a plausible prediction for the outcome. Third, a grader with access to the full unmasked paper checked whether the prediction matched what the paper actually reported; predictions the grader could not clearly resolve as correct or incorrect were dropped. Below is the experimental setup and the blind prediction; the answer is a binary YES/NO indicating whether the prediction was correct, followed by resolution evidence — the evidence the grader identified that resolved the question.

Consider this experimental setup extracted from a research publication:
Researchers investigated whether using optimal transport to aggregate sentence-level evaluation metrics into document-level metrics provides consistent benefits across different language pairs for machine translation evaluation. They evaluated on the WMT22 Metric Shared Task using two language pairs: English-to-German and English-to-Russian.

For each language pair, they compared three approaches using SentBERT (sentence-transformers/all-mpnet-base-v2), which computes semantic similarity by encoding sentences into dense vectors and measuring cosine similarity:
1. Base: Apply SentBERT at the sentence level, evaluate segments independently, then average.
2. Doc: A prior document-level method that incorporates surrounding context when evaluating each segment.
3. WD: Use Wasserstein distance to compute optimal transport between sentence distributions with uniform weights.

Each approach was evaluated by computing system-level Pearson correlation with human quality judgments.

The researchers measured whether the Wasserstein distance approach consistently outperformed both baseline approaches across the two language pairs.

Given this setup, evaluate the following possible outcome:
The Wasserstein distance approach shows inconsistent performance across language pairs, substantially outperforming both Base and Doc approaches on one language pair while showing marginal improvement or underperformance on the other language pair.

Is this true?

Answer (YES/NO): NO